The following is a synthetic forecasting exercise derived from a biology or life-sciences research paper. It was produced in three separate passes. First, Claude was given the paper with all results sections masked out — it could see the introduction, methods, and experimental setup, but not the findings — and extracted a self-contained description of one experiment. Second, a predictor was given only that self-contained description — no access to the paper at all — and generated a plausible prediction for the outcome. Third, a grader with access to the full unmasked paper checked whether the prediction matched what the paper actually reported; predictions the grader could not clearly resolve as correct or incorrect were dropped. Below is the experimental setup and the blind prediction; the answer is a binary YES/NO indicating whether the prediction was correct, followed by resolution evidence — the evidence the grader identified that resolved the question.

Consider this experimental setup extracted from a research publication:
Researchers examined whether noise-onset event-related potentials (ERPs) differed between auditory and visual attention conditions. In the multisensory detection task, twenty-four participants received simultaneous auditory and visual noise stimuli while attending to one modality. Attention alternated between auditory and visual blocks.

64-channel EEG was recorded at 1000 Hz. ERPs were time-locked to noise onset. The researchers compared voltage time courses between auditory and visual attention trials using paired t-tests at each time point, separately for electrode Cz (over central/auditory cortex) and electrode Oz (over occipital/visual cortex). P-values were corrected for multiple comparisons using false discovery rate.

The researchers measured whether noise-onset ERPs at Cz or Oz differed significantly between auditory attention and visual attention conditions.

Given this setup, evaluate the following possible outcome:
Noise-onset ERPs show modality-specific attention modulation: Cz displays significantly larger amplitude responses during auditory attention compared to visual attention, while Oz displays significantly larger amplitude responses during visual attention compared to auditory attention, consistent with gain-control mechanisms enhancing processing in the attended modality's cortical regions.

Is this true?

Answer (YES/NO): NO